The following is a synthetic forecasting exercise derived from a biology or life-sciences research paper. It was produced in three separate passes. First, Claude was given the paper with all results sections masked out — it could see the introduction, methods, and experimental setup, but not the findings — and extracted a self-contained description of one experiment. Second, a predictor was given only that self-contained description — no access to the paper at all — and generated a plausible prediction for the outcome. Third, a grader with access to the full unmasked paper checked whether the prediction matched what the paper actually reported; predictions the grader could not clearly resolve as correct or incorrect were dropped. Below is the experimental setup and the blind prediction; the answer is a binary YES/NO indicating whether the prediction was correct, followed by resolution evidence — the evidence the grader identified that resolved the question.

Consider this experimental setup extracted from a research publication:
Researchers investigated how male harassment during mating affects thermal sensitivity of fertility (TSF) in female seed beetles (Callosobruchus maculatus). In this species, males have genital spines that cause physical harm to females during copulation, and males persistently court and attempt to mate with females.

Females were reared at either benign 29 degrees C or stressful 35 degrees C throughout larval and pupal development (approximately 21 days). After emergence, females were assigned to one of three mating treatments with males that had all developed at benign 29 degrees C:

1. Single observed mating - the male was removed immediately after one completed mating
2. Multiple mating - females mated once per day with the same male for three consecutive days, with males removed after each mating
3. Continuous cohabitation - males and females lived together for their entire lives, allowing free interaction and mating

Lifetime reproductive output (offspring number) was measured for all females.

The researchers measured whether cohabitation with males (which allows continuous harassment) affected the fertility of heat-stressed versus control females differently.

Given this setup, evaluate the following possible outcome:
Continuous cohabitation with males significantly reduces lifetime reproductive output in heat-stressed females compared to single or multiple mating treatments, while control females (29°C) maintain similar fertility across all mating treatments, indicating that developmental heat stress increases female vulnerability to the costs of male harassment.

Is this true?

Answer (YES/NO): NO